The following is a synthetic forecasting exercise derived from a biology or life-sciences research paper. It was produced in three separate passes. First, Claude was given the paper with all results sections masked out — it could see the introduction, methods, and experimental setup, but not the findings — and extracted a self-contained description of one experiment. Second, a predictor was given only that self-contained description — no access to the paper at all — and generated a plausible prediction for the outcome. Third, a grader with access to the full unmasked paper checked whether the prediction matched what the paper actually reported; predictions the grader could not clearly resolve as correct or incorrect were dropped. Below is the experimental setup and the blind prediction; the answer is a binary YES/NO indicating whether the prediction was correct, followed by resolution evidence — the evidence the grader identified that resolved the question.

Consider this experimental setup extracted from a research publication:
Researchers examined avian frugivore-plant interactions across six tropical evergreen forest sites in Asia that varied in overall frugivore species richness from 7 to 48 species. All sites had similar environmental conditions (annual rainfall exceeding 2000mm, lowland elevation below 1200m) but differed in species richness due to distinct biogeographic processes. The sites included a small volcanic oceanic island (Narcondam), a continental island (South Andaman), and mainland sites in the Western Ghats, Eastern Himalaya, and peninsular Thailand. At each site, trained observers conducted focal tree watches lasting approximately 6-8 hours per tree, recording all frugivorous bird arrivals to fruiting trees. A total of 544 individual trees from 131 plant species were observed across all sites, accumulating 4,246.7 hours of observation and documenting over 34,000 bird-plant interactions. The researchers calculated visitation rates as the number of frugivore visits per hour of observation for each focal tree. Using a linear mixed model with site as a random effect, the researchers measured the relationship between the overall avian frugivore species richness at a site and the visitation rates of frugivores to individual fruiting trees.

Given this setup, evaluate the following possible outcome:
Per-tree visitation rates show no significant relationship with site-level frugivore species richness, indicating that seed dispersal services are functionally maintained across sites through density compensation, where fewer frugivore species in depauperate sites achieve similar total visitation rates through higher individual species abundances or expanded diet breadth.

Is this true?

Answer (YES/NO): YES